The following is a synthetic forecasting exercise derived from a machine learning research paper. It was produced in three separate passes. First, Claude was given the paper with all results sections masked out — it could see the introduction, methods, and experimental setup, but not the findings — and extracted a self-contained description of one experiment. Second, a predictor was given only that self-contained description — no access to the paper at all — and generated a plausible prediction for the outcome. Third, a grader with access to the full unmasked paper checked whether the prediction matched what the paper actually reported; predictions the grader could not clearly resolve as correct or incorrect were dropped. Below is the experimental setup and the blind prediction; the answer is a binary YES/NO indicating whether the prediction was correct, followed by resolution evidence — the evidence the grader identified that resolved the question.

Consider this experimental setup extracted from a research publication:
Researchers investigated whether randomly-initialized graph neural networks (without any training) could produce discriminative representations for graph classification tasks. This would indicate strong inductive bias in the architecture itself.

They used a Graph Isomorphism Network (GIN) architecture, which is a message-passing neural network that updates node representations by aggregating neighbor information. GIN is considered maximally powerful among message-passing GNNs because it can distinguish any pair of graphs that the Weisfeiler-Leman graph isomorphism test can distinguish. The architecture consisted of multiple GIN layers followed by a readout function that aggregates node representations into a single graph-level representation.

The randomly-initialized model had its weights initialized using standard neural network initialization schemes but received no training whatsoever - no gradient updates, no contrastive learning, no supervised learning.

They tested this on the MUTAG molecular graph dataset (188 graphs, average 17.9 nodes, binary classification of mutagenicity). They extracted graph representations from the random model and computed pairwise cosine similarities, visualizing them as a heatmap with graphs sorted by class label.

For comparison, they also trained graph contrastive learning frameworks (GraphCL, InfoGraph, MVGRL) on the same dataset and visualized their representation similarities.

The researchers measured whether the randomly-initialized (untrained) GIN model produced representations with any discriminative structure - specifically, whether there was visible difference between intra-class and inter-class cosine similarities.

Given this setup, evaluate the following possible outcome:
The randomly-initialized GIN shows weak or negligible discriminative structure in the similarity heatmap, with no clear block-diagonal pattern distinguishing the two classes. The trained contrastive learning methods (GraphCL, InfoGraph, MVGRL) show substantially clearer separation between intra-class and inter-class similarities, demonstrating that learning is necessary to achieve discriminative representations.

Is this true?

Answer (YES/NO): NO